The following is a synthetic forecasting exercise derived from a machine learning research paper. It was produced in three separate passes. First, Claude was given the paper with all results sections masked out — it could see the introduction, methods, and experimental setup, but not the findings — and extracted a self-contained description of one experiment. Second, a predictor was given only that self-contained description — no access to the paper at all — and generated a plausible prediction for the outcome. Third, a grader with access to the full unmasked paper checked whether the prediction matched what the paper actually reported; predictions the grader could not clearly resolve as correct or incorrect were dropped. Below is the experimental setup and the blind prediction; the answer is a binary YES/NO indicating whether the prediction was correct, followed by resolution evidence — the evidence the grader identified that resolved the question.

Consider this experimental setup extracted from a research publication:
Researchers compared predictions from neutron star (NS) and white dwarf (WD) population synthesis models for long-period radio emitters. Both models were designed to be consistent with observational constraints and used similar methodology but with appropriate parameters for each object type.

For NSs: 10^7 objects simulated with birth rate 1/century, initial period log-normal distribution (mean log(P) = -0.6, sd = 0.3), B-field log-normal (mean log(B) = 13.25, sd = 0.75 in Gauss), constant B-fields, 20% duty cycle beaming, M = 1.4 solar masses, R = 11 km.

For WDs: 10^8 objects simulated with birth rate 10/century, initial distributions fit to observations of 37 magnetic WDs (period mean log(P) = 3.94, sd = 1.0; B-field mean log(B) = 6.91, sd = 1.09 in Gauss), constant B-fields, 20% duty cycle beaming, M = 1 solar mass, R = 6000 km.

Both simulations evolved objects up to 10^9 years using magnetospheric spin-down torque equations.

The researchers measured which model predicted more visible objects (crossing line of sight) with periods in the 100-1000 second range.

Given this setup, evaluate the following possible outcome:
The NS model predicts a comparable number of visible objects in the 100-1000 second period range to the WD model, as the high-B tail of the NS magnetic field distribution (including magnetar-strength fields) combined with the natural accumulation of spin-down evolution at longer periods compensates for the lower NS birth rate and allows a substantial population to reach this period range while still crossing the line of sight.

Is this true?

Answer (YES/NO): NO